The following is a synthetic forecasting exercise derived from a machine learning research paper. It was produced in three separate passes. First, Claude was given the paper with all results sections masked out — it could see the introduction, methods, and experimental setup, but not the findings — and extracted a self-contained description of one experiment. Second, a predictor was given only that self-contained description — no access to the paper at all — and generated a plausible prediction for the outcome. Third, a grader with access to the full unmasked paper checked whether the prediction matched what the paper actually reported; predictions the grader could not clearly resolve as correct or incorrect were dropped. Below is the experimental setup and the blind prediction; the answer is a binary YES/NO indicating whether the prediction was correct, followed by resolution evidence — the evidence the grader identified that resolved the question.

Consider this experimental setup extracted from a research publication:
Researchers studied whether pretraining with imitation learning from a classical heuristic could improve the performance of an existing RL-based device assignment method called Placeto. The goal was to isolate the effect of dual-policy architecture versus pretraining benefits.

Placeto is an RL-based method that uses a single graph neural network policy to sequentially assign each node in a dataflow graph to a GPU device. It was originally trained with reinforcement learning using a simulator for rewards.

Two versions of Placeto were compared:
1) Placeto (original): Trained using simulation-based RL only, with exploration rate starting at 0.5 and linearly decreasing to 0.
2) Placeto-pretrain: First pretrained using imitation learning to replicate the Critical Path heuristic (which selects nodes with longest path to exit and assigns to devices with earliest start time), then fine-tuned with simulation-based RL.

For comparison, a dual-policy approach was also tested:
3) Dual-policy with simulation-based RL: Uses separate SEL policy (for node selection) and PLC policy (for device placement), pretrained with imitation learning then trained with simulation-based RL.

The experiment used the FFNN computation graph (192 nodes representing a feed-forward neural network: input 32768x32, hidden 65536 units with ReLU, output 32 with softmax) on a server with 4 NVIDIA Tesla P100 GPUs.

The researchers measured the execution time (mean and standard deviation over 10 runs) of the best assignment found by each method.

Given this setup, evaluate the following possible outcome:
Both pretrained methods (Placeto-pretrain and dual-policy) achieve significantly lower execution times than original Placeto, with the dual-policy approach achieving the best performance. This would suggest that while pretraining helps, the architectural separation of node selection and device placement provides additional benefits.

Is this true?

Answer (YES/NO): YES